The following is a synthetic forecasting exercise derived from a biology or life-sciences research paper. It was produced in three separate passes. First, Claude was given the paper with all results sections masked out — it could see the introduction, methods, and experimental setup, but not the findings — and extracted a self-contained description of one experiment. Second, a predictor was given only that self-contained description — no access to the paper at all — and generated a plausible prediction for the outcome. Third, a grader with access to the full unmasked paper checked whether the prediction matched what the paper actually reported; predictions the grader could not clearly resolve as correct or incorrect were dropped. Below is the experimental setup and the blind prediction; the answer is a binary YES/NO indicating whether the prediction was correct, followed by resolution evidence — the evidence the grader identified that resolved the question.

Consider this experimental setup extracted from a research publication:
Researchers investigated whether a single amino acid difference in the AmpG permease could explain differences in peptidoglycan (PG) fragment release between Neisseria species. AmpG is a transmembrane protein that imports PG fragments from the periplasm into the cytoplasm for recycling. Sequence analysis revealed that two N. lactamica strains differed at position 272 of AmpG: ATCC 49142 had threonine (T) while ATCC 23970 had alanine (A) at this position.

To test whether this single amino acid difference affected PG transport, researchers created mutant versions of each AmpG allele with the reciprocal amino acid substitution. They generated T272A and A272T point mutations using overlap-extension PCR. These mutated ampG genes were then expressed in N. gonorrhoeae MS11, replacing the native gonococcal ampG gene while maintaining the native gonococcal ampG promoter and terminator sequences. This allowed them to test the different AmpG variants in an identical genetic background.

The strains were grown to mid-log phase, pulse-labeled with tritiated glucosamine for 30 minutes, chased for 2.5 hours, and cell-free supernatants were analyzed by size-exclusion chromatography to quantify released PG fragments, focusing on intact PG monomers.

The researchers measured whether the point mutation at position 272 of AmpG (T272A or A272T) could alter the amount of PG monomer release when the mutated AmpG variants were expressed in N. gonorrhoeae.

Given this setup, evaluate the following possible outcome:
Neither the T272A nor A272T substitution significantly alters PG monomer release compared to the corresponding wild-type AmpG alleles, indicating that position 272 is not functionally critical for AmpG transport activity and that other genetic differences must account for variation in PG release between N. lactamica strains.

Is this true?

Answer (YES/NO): NO